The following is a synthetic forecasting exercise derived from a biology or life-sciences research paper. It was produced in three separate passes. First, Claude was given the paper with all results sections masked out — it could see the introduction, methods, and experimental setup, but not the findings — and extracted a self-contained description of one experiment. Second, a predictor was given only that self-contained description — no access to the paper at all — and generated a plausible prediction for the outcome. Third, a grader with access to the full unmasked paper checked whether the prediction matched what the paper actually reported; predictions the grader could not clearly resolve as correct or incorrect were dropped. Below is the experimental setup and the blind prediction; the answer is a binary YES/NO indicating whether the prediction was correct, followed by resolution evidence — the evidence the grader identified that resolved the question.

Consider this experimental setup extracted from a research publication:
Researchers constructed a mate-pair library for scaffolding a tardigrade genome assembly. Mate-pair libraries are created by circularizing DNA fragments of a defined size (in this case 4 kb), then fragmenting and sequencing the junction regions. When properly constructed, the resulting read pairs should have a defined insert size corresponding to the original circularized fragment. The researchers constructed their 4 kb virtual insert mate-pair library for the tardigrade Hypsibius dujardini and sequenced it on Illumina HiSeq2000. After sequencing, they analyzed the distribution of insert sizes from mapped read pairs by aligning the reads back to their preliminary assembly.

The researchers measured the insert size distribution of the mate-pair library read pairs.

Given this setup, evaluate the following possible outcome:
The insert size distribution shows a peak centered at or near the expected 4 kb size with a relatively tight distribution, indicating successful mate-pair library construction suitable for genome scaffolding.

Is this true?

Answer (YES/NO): NO